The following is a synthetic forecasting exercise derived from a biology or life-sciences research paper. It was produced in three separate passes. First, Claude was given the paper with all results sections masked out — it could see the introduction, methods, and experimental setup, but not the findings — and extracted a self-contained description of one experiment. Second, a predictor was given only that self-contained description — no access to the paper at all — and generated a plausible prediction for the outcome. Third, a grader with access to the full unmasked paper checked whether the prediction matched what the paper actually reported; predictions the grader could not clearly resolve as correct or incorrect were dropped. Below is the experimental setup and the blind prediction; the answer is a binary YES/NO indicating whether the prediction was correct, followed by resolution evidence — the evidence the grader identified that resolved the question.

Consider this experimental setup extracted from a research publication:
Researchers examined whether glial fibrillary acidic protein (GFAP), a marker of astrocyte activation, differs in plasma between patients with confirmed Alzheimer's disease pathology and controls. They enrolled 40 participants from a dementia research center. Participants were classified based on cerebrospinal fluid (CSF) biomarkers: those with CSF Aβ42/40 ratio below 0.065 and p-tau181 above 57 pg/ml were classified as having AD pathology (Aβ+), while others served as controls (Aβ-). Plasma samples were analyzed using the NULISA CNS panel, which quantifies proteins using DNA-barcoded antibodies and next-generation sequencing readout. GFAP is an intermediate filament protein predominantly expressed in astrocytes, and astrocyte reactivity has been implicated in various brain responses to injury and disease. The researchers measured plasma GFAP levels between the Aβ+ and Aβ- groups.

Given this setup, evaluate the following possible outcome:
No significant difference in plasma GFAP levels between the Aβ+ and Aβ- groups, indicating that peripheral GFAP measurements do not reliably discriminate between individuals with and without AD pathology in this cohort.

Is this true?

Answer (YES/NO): NO